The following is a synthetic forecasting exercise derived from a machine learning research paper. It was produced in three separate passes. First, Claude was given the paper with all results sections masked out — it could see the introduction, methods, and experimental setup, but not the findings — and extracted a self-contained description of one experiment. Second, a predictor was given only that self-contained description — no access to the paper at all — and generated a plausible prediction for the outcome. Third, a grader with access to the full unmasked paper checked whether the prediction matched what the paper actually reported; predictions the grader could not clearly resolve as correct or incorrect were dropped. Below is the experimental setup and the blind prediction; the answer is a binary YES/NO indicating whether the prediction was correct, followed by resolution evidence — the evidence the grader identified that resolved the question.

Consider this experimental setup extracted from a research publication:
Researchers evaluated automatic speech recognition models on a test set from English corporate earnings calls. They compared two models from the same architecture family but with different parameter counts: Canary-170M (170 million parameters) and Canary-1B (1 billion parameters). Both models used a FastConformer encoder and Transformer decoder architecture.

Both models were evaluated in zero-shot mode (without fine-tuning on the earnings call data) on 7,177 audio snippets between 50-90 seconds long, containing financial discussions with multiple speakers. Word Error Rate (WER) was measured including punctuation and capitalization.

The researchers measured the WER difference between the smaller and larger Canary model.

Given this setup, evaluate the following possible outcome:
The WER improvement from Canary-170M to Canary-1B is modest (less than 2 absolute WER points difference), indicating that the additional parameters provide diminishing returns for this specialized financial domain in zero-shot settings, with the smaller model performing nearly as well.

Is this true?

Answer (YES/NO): YES